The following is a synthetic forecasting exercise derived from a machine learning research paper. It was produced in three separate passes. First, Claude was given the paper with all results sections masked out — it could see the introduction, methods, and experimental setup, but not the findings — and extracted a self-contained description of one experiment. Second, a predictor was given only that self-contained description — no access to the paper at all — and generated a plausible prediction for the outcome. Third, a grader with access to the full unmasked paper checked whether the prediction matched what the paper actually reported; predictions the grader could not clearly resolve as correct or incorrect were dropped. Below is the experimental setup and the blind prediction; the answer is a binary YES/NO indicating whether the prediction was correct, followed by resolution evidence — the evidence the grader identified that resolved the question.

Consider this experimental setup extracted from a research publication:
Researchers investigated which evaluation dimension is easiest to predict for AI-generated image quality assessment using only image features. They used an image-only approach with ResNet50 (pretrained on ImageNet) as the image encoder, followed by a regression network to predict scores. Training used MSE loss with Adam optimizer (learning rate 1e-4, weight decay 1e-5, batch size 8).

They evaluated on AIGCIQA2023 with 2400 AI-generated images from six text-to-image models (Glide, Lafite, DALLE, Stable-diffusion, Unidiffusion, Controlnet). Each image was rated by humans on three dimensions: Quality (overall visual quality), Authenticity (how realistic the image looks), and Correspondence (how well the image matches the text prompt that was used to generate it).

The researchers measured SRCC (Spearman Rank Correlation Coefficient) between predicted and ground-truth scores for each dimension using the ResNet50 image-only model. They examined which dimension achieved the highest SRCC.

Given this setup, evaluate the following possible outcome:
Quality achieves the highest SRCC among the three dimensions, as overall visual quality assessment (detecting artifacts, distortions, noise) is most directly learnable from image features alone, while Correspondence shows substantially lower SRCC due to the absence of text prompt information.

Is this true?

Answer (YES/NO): YES